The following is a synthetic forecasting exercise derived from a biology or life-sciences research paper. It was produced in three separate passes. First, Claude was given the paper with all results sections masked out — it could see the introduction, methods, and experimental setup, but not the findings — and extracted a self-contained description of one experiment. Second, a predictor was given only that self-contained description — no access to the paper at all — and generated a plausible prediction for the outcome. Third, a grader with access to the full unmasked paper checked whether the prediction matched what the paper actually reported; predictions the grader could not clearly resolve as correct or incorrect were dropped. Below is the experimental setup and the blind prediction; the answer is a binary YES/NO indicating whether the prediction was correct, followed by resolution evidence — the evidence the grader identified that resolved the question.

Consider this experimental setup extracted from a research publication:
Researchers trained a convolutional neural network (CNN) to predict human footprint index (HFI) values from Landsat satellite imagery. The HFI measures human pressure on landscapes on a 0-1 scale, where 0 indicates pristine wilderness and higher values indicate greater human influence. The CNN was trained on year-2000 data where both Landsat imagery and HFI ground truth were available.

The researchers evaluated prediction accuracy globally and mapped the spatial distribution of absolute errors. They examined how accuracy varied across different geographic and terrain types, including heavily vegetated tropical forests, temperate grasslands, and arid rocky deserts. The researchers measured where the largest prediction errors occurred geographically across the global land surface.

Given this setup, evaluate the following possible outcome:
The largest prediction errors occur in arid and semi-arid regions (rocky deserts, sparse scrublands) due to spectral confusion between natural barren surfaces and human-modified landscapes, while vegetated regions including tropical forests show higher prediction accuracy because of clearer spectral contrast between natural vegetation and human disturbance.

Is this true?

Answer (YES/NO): YES